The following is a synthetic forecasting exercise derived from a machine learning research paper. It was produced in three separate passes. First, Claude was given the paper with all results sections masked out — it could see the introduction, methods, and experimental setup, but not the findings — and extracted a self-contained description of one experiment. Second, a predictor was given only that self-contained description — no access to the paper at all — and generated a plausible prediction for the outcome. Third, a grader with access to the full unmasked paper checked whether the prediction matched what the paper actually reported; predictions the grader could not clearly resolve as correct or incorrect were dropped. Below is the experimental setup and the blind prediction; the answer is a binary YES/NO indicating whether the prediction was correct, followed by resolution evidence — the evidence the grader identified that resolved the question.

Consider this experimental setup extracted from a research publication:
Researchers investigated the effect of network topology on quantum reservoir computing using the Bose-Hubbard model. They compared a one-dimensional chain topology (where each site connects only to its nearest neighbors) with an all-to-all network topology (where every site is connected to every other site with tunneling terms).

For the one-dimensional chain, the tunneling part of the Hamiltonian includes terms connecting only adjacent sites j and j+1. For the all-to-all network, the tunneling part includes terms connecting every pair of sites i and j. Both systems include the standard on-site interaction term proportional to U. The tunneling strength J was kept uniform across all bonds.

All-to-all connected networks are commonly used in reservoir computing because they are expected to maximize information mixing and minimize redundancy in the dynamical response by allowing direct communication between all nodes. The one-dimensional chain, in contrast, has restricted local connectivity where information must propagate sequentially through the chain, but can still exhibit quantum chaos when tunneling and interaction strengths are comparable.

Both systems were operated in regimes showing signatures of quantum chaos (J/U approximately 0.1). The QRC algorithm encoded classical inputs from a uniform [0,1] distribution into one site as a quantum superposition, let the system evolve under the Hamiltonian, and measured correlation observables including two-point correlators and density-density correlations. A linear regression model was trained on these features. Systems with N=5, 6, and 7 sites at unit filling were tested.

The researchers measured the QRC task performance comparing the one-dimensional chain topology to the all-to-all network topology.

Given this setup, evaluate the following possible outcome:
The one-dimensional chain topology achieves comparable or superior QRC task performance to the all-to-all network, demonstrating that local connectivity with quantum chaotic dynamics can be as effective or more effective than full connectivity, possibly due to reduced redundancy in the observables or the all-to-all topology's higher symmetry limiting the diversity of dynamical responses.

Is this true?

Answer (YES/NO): YES